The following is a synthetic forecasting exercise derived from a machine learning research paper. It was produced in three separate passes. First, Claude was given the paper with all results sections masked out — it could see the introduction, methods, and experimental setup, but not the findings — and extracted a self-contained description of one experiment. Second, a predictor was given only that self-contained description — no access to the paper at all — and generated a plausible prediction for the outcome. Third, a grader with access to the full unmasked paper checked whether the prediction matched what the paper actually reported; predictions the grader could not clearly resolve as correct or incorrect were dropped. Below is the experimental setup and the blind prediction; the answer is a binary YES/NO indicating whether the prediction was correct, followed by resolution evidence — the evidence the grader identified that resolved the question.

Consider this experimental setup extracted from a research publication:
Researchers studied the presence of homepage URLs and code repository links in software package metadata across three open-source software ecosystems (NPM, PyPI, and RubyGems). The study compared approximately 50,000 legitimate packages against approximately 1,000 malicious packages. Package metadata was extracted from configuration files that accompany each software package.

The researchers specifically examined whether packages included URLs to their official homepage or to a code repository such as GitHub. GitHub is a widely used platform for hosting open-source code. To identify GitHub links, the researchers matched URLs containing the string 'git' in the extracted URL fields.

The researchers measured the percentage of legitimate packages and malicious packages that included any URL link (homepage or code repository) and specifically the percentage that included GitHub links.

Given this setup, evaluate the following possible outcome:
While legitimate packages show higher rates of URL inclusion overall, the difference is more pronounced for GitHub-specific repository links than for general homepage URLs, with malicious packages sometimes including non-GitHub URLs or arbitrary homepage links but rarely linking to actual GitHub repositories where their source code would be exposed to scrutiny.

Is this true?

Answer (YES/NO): NO